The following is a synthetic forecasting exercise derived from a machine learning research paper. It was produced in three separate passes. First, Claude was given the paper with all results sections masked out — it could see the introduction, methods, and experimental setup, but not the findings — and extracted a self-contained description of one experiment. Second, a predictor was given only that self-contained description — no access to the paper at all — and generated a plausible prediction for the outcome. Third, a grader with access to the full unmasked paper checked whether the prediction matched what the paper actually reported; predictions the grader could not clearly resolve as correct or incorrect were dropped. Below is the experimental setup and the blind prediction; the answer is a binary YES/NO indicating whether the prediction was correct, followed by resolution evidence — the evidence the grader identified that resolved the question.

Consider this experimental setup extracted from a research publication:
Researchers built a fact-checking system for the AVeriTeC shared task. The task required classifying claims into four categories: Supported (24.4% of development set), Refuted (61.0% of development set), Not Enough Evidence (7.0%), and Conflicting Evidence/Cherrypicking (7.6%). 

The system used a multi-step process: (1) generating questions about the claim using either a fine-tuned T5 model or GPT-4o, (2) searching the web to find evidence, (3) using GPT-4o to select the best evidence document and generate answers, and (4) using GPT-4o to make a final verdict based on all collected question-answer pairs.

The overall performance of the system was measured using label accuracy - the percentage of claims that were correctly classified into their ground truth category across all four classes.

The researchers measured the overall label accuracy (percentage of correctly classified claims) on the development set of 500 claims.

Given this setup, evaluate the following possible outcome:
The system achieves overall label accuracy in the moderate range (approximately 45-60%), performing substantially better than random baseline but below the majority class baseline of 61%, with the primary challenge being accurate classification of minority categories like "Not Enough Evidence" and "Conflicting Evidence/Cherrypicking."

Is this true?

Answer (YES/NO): NO